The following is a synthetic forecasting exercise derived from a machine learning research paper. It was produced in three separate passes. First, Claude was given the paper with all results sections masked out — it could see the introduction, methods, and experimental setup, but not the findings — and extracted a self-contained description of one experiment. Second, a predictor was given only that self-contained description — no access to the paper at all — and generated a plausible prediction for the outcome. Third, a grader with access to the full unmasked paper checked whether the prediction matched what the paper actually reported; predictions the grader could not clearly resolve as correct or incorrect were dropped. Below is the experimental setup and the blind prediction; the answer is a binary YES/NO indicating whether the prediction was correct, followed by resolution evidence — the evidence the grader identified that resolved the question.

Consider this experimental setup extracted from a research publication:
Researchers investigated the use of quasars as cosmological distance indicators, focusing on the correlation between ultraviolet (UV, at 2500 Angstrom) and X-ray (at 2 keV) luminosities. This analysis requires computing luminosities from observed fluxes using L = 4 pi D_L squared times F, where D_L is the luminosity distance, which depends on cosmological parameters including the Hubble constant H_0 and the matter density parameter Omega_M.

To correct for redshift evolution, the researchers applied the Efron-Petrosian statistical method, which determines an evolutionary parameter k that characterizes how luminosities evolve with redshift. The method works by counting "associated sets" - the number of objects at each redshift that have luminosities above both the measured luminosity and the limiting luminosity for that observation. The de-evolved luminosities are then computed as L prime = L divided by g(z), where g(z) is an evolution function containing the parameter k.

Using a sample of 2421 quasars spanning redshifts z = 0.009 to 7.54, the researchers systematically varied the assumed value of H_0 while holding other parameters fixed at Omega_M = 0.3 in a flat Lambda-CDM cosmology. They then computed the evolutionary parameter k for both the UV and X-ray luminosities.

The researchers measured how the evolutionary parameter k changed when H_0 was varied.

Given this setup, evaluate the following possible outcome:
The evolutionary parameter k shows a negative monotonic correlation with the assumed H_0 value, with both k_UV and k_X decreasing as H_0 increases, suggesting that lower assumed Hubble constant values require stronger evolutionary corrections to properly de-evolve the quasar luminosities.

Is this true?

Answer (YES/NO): NO